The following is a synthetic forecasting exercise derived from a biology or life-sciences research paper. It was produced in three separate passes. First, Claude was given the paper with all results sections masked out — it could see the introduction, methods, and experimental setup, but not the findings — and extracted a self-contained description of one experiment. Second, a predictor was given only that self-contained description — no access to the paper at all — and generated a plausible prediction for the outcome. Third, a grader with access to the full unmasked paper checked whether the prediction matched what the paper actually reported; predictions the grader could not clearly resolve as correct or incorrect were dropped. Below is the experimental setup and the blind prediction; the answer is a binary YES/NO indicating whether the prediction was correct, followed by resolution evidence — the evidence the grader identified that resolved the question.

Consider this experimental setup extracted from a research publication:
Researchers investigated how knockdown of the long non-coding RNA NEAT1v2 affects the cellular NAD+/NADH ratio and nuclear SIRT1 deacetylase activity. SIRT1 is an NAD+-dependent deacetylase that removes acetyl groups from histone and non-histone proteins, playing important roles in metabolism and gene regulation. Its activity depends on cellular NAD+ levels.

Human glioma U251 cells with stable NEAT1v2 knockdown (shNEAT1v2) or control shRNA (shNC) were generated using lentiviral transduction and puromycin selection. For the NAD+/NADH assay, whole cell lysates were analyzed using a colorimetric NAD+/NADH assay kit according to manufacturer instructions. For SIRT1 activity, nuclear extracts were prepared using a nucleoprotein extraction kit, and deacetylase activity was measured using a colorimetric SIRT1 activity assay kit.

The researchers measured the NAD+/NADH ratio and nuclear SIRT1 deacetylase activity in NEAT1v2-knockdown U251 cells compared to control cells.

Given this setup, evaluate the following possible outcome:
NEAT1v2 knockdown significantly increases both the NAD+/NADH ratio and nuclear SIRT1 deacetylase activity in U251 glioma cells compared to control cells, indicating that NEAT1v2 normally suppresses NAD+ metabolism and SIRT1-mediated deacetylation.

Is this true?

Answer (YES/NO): YES